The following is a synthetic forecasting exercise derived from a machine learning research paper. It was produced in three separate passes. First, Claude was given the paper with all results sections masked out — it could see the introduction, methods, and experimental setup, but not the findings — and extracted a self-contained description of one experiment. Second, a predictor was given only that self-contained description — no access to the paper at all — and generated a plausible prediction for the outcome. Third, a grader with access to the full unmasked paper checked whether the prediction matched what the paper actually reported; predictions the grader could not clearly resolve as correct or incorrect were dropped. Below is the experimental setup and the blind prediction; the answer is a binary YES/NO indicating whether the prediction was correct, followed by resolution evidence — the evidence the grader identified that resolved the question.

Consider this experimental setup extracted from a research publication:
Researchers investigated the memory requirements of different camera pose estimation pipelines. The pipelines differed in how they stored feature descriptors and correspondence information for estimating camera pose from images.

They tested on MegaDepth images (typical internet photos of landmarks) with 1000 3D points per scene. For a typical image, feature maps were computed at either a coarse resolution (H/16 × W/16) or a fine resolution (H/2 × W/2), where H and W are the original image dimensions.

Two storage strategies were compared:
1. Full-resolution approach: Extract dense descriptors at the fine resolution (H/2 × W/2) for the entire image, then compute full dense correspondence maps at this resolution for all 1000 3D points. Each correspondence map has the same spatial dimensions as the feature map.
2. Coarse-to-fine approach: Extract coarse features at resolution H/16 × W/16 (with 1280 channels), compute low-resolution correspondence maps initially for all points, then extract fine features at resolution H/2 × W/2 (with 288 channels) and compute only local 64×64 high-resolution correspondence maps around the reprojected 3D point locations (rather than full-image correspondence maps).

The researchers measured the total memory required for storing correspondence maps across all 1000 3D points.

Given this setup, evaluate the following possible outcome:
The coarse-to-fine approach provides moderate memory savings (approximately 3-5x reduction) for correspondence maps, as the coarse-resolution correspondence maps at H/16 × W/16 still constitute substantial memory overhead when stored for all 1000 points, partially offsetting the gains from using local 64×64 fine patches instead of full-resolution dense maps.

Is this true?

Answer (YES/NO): NO